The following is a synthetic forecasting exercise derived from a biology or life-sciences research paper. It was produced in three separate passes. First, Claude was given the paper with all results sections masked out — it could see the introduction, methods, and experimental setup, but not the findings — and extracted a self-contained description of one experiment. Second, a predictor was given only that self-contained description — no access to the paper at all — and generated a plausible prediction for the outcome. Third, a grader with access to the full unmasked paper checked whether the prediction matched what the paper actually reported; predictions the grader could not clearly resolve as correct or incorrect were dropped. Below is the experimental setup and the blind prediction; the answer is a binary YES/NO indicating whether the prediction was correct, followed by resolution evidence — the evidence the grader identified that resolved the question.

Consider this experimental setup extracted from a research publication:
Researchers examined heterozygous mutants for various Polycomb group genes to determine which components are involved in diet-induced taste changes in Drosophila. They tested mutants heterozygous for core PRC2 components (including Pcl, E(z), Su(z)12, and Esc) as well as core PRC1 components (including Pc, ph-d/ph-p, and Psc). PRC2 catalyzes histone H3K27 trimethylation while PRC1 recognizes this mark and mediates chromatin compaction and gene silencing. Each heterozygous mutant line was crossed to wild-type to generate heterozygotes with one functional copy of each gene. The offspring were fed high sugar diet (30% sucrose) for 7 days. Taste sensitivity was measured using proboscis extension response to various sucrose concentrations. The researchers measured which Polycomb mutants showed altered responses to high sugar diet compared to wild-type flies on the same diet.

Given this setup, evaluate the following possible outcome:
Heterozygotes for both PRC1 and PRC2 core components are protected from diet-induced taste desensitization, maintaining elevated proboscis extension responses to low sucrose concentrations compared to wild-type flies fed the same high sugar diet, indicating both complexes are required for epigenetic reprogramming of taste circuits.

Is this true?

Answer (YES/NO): NO